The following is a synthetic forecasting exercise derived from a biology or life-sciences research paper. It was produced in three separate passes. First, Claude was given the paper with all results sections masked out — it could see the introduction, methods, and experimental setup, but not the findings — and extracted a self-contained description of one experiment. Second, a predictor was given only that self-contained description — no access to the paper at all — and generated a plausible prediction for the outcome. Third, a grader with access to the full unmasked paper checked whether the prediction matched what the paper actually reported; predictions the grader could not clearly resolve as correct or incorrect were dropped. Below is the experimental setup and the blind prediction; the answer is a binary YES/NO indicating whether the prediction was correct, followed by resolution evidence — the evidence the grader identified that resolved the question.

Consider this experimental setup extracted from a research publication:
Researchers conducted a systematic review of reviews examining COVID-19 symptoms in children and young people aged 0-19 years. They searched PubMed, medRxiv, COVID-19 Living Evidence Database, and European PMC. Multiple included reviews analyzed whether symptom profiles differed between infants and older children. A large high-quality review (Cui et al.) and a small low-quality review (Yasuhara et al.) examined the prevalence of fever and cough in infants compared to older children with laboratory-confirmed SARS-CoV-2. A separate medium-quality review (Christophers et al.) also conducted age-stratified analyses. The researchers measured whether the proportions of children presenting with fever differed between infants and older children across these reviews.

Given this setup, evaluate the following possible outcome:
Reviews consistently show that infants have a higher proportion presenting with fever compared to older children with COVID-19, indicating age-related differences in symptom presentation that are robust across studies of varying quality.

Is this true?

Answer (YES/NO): NO